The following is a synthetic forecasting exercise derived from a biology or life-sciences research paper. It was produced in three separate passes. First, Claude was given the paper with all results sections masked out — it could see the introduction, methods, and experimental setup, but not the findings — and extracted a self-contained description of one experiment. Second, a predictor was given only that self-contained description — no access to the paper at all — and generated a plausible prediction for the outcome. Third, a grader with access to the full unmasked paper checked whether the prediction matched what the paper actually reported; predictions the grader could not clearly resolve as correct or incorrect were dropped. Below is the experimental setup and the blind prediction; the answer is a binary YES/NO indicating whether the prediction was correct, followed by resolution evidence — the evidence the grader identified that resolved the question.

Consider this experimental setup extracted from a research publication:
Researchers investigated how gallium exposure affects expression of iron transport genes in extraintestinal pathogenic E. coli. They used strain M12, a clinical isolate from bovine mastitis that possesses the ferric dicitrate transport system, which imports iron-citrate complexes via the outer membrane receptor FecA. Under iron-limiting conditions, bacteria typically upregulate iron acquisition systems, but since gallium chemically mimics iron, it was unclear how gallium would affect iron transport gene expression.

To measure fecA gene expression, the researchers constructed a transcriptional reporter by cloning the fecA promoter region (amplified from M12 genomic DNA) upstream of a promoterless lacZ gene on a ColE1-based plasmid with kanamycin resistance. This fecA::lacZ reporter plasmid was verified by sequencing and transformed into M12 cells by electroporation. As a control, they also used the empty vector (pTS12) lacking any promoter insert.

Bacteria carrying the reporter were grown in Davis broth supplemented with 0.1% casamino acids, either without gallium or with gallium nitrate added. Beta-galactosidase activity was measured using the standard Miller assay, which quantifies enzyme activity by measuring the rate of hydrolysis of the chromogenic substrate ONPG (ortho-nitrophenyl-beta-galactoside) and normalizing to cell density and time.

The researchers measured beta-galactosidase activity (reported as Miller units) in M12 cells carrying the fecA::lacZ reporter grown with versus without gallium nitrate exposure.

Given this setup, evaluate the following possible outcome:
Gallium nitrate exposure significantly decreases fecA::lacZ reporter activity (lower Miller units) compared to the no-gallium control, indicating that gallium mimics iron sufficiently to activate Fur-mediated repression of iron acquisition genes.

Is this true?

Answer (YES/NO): NO